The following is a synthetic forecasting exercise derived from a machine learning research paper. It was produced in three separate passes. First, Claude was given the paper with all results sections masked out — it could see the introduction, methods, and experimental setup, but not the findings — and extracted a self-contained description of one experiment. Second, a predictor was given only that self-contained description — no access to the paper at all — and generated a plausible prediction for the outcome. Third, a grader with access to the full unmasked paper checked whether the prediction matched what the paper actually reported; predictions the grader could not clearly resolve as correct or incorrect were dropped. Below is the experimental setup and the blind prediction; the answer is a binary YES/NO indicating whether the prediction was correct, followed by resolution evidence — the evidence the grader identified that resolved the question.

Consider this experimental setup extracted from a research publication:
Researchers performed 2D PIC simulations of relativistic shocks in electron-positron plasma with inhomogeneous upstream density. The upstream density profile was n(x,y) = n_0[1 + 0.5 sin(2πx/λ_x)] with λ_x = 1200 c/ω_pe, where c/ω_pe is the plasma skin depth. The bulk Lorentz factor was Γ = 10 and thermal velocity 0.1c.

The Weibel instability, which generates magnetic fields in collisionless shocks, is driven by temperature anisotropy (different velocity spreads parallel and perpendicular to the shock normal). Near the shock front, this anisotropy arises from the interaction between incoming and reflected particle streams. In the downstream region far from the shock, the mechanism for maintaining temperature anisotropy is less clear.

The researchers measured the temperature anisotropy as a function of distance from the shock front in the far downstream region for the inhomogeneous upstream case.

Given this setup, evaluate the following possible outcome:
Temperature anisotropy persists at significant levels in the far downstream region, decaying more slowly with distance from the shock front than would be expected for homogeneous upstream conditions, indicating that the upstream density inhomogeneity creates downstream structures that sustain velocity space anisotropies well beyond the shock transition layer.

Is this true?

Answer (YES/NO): YES